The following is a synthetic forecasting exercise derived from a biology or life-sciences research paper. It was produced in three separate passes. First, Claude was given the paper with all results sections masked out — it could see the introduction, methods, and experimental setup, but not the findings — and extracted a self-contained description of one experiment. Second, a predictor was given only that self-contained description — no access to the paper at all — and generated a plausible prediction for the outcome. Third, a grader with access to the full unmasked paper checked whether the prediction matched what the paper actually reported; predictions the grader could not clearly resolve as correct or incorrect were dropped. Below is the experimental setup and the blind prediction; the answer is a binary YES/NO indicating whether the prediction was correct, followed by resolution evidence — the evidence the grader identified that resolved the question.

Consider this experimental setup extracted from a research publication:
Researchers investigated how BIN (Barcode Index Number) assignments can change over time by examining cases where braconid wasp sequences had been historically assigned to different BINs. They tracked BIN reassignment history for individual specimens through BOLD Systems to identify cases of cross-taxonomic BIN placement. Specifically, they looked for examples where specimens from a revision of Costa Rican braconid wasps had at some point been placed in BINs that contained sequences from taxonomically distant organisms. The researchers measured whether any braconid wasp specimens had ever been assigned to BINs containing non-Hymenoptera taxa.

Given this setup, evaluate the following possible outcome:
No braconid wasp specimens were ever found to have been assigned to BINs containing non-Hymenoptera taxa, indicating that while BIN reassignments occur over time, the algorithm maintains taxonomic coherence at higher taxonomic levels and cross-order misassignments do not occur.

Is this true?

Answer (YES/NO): NO